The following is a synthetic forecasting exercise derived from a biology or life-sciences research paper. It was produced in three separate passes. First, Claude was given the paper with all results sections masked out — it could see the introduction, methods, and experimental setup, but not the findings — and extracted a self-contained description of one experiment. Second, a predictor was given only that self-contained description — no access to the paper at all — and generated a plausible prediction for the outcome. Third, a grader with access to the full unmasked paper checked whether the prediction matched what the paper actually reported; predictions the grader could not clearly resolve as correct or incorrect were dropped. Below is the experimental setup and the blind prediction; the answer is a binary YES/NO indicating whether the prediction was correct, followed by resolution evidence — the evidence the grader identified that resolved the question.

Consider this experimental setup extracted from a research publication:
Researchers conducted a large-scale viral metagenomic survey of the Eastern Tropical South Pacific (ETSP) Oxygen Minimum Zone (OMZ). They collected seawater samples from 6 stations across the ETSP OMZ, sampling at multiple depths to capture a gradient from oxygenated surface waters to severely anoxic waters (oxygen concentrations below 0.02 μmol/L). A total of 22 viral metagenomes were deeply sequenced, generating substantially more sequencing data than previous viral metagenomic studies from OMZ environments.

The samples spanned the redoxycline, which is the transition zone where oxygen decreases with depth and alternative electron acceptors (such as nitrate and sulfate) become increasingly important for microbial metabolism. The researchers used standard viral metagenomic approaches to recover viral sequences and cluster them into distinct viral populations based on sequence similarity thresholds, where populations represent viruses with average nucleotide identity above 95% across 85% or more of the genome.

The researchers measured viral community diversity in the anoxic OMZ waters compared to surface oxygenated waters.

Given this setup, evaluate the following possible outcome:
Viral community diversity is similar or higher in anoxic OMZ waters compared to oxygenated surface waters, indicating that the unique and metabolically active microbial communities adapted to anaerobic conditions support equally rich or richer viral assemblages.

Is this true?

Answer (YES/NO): NO